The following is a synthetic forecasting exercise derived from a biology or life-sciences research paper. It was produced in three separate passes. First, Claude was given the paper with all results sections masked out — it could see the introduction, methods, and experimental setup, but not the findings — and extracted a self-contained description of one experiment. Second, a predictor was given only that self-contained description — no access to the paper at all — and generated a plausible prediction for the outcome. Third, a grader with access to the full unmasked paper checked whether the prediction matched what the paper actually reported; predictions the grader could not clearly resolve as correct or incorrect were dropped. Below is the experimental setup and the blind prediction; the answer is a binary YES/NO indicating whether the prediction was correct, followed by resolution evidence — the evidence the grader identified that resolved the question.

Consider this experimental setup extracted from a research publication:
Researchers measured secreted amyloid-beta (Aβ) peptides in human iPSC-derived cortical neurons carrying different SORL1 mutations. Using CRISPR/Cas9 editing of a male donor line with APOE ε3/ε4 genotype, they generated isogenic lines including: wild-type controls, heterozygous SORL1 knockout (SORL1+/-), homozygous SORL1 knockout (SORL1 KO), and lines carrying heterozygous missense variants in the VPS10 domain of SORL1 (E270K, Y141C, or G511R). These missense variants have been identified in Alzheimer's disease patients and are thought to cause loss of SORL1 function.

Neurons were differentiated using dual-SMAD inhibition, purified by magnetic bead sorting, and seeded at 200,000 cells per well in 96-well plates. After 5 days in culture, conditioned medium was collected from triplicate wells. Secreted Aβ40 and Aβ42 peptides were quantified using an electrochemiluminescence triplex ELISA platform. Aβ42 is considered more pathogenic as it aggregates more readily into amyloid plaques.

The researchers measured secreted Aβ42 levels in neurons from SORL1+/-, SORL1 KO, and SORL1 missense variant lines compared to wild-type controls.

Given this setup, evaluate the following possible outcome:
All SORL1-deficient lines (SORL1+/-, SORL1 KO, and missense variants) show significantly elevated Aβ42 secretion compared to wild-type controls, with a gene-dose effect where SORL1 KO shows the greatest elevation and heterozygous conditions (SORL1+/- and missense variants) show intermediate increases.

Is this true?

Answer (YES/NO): YES